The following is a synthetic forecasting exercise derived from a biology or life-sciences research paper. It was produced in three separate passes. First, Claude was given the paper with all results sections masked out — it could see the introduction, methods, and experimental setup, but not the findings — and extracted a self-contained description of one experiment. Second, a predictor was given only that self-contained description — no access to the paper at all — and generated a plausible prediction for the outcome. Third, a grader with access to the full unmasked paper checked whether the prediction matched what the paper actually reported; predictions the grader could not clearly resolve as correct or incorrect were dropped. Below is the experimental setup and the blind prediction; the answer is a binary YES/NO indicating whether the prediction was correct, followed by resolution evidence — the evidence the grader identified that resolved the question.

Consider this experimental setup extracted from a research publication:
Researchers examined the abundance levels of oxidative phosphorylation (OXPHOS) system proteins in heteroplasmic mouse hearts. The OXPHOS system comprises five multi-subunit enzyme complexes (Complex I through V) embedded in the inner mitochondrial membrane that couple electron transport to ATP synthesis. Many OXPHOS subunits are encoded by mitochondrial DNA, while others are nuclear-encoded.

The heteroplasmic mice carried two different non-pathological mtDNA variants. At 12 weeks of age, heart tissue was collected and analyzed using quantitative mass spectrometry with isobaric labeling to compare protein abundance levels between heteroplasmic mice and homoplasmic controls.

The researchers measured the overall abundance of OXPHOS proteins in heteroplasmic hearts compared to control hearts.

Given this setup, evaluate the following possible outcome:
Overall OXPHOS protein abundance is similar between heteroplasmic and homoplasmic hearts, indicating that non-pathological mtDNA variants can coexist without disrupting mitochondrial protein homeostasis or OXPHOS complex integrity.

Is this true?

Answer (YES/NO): NO